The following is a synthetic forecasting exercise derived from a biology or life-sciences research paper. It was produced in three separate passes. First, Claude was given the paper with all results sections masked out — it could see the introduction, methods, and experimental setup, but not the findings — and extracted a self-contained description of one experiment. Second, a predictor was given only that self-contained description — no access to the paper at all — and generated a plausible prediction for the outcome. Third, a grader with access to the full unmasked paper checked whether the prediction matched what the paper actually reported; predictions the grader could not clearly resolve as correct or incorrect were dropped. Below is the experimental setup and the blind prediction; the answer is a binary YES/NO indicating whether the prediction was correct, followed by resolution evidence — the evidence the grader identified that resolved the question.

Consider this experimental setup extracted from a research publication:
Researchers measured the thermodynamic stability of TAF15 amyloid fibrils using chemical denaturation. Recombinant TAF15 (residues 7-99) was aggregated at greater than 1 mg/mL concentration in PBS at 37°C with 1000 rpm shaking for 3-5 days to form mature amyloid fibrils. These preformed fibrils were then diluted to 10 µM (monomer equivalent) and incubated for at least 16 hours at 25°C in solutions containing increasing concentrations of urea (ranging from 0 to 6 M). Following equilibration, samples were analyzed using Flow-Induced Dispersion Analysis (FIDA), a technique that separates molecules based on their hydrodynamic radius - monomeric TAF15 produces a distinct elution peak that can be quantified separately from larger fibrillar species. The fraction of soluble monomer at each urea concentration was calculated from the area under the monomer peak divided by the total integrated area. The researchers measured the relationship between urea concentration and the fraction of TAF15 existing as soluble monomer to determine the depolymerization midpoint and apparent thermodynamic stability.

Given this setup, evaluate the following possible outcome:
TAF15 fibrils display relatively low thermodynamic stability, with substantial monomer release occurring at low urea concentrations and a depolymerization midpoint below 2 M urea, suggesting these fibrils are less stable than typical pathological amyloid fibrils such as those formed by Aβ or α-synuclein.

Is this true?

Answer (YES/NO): NO